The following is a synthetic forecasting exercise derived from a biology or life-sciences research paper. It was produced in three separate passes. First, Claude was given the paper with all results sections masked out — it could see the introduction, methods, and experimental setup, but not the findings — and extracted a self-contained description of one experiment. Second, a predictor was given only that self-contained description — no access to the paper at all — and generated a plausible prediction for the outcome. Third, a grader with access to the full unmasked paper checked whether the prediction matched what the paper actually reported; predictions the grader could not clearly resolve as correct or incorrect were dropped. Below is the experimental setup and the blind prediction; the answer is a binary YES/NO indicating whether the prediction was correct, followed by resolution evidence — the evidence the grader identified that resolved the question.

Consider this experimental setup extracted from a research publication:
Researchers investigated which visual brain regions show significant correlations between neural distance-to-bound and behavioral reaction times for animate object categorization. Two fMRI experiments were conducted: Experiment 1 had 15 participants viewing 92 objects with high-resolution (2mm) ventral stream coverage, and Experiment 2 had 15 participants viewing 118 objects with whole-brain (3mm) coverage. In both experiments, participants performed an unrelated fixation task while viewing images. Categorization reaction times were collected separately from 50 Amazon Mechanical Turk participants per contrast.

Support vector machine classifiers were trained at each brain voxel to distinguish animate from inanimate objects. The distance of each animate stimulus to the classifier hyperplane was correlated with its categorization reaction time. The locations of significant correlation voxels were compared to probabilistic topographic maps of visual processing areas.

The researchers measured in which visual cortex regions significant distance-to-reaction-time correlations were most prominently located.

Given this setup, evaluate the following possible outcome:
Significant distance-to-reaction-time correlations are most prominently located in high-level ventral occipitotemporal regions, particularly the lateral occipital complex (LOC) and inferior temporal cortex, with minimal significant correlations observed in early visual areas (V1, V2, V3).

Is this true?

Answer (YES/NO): NO